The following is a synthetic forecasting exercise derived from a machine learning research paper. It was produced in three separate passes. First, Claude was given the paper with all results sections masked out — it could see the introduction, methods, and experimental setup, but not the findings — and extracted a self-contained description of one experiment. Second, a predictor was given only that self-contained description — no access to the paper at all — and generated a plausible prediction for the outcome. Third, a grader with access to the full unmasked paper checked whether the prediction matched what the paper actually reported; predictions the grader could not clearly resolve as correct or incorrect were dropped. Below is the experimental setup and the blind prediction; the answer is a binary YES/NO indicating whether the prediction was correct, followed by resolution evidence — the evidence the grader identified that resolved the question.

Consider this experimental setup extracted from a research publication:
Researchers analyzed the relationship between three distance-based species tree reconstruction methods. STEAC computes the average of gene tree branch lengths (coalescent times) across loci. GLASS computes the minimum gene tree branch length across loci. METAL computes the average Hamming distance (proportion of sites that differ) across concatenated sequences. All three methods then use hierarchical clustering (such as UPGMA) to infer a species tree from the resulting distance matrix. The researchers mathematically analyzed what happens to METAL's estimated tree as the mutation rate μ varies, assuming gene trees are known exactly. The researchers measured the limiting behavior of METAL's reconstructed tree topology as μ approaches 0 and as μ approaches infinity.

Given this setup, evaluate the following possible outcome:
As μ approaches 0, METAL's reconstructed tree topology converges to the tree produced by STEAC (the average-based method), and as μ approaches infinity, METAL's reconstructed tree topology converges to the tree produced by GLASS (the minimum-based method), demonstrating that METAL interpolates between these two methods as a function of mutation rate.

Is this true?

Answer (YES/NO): YES